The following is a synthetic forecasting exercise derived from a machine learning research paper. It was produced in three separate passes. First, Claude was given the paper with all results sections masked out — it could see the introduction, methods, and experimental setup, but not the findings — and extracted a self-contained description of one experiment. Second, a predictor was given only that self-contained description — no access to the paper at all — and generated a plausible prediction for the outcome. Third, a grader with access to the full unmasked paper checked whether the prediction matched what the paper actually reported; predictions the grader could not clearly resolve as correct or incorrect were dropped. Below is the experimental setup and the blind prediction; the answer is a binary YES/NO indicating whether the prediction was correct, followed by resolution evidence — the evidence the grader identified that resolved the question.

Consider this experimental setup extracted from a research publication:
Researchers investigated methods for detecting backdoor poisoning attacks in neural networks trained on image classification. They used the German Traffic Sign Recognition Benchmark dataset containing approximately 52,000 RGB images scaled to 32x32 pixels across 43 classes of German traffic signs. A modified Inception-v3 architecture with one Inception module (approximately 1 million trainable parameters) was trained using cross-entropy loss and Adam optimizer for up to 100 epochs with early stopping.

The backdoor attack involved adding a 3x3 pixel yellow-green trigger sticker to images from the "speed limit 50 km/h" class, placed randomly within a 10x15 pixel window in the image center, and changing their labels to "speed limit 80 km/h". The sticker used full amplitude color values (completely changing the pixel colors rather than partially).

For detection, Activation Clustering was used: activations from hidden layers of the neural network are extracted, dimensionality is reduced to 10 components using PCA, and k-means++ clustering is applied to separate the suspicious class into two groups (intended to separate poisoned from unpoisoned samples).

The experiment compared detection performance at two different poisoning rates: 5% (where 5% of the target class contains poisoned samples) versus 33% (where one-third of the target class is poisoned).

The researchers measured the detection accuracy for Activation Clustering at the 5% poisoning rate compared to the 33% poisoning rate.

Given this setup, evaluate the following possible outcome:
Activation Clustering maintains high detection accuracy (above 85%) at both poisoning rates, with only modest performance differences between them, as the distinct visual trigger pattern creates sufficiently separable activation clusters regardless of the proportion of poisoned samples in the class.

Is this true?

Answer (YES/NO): NO